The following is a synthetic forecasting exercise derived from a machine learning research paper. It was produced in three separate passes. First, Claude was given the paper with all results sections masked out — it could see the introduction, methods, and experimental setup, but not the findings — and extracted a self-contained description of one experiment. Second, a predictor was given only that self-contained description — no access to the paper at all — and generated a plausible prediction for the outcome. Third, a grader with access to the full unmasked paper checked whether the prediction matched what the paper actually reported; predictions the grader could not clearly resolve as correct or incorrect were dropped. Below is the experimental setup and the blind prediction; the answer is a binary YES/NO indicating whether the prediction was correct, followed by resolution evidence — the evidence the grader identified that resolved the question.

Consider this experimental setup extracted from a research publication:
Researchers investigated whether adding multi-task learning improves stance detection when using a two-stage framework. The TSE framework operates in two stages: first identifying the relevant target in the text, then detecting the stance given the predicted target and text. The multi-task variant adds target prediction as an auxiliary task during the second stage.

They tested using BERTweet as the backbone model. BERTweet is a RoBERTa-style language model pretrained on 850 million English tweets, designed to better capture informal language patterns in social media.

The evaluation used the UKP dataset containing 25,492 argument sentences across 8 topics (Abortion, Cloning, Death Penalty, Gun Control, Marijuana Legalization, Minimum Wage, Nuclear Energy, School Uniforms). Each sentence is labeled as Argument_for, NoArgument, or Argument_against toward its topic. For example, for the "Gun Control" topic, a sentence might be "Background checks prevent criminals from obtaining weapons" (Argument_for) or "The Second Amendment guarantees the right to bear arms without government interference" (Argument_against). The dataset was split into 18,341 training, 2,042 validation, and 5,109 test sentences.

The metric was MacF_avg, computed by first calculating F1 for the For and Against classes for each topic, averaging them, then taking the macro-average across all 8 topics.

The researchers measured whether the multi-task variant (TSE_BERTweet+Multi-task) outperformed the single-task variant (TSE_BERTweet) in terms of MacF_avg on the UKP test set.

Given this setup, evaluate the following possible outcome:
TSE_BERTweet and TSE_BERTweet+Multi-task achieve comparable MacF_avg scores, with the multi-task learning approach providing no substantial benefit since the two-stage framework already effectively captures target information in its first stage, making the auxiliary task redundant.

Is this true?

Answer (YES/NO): YES